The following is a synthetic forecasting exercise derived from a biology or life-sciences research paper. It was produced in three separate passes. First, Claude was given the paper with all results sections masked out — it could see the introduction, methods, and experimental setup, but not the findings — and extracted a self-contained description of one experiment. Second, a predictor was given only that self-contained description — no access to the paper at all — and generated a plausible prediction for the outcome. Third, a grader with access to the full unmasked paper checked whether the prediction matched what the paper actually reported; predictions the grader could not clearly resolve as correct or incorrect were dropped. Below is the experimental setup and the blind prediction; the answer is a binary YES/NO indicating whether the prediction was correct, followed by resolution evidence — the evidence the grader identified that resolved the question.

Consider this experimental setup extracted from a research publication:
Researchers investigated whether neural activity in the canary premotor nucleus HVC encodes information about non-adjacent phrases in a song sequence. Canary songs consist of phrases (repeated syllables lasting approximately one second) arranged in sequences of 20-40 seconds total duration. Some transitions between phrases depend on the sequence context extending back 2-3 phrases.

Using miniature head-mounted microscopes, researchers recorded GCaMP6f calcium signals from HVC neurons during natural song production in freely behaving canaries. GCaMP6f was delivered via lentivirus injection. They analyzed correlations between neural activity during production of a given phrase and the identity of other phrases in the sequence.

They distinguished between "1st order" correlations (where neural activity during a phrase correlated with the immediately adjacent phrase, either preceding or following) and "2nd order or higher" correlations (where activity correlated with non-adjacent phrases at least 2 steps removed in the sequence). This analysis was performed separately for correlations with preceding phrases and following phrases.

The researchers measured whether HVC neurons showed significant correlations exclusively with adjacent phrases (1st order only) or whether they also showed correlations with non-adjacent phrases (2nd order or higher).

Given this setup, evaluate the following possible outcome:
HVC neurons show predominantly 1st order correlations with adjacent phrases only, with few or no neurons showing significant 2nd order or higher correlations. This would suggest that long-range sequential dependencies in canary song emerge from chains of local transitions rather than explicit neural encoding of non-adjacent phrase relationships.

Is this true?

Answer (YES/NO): NO